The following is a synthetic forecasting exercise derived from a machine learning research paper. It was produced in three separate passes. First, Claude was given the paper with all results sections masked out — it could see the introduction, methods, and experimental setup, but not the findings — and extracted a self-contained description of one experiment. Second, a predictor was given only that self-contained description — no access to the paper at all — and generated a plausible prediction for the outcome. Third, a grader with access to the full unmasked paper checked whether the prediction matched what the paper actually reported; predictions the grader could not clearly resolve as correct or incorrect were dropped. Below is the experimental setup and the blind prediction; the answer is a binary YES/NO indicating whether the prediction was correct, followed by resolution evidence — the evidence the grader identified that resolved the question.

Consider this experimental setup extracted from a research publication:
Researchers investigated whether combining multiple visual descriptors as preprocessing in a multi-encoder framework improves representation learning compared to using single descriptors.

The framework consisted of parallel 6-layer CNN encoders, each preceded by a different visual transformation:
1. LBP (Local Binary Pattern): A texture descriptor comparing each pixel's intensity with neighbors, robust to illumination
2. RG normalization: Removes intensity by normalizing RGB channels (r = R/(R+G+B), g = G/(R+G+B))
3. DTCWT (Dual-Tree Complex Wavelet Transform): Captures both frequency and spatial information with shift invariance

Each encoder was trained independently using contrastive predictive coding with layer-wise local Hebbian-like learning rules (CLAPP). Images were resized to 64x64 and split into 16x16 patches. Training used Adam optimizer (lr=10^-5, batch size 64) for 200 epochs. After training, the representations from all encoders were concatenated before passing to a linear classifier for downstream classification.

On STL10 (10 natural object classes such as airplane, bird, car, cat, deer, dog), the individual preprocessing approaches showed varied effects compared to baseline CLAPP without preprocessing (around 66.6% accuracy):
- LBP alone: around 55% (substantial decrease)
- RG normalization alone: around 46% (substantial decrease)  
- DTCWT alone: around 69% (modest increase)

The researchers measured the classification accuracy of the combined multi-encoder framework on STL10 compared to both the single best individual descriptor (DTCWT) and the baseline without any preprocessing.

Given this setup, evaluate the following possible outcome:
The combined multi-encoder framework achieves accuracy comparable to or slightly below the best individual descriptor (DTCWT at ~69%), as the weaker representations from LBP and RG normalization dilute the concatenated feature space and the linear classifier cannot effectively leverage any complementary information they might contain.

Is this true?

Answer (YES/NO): NO